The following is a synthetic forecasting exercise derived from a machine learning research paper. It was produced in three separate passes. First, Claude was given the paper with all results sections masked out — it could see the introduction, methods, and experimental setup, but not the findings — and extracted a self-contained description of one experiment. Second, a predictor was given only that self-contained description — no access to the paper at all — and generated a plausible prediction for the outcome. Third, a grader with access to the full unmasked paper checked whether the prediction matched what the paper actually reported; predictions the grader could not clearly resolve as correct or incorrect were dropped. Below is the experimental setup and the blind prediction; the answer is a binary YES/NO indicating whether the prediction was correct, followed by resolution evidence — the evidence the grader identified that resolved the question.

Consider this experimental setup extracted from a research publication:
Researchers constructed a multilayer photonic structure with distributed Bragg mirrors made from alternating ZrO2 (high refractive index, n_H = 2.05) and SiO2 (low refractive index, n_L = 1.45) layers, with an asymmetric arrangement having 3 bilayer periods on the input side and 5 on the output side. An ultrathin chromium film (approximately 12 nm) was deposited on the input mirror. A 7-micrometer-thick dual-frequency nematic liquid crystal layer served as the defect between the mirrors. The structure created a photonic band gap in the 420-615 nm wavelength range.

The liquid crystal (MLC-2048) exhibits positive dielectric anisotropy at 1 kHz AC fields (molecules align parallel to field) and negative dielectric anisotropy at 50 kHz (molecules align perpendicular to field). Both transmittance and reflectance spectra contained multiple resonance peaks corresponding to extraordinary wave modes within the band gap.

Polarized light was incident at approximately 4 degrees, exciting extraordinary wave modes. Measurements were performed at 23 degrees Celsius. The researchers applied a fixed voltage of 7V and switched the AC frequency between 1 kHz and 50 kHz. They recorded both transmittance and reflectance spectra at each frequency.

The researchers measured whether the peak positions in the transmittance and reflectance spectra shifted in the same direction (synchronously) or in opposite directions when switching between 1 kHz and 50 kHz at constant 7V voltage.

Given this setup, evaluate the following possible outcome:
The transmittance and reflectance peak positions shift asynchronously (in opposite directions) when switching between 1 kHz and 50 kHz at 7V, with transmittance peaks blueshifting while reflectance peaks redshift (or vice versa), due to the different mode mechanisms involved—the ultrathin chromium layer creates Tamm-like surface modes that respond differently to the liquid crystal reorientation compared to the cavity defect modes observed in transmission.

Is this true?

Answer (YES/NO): NO